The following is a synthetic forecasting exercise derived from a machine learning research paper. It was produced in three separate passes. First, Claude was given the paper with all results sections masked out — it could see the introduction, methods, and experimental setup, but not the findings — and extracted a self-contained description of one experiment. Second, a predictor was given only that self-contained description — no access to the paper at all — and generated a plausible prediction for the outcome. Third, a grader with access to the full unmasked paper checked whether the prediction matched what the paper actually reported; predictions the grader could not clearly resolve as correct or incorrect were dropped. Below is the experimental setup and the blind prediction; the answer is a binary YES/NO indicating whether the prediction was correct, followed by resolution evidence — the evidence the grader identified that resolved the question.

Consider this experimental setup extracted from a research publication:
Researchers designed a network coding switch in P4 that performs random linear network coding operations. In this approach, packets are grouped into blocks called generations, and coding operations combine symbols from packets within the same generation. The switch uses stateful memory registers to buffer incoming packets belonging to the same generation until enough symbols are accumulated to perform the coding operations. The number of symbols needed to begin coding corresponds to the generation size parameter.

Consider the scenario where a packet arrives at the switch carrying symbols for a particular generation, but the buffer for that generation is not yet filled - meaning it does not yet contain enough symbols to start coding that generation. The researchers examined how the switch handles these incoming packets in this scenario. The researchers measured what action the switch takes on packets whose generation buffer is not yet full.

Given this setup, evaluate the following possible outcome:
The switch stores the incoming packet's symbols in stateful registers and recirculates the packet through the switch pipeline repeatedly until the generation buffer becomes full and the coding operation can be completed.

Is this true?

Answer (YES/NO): NO